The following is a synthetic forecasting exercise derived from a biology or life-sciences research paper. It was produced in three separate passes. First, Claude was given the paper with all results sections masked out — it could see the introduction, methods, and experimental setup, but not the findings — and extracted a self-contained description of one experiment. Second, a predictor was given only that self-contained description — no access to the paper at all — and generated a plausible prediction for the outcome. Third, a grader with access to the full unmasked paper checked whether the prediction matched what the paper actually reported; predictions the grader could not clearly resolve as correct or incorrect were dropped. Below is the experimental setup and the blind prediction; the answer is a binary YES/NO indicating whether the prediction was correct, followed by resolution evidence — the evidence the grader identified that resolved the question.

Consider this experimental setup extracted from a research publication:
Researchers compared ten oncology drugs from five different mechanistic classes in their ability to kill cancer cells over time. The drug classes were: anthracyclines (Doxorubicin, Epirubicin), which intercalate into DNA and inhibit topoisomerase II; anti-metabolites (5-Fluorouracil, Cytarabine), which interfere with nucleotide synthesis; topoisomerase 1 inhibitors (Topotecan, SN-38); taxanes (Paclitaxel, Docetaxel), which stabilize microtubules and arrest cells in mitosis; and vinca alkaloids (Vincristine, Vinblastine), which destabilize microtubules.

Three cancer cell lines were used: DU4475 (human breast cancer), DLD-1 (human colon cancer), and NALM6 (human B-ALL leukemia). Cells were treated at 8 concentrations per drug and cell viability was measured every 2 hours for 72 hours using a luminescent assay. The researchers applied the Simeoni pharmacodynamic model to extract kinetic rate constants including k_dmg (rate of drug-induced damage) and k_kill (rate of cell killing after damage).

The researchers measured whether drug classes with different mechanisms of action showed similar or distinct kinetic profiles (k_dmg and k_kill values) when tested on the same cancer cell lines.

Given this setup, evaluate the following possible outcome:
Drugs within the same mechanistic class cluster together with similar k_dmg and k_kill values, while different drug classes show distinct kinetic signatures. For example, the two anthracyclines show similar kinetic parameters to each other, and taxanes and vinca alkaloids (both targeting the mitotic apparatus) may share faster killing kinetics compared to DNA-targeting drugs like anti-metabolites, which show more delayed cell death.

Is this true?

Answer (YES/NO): NO